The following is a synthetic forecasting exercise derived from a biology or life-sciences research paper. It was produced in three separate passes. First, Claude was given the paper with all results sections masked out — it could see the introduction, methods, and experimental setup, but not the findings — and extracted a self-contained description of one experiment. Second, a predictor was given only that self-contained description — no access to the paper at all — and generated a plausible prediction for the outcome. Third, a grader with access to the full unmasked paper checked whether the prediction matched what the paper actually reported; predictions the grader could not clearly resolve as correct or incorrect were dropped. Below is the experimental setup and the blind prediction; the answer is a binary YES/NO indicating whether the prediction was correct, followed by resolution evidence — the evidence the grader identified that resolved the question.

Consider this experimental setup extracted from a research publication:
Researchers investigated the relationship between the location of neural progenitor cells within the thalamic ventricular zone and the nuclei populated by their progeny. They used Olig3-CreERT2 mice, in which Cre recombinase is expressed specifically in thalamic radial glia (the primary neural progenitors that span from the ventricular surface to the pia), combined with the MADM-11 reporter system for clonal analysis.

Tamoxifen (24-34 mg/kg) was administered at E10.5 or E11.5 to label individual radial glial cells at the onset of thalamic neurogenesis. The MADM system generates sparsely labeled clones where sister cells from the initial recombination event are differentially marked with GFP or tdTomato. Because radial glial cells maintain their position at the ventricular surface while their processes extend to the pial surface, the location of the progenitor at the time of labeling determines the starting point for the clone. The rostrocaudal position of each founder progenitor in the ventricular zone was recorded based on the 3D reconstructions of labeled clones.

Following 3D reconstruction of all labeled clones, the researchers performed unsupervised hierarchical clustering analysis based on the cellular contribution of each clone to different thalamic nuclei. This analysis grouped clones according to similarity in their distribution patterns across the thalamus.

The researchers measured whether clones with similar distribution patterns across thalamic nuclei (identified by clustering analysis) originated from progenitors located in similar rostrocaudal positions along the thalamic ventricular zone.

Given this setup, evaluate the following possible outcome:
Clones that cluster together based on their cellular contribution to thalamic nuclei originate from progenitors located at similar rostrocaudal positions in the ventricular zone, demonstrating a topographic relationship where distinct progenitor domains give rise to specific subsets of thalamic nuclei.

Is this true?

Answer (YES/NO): YES